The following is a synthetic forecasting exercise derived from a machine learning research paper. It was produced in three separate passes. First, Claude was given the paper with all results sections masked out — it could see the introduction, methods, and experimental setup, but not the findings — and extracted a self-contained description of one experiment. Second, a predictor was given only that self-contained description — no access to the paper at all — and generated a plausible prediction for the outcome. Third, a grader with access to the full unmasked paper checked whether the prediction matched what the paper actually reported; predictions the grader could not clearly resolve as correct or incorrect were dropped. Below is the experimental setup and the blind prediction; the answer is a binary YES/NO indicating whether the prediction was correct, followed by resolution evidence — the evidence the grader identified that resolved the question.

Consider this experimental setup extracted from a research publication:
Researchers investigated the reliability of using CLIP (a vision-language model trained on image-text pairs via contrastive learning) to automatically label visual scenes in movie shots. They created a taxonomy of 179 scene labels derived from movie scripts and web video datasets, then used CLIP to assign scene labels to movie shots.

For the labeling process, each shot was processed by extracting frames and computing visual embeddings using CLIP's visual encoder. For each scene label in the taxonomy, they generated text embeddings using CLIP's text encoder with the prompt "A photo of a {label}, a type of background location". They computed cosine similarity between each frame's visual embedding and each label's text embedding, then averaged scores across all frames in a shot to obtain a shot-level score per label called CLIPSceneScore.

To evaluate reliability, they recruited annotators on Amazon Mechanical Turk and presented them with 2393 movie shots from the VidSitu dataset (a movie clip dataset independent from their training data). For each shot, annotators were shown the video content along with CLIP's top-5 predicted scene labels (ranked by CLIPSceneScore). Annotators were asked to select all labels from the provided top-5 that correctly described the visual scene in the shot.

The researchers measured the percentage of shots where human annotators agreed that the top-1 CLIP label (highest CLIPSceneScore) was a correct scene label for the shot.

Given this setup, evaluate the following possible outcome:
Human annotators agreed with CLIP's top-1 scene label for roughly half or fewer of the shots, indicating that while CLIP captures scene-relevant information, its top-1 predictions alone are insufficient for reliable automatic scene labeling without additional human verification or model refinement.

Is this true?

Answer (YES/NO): YES